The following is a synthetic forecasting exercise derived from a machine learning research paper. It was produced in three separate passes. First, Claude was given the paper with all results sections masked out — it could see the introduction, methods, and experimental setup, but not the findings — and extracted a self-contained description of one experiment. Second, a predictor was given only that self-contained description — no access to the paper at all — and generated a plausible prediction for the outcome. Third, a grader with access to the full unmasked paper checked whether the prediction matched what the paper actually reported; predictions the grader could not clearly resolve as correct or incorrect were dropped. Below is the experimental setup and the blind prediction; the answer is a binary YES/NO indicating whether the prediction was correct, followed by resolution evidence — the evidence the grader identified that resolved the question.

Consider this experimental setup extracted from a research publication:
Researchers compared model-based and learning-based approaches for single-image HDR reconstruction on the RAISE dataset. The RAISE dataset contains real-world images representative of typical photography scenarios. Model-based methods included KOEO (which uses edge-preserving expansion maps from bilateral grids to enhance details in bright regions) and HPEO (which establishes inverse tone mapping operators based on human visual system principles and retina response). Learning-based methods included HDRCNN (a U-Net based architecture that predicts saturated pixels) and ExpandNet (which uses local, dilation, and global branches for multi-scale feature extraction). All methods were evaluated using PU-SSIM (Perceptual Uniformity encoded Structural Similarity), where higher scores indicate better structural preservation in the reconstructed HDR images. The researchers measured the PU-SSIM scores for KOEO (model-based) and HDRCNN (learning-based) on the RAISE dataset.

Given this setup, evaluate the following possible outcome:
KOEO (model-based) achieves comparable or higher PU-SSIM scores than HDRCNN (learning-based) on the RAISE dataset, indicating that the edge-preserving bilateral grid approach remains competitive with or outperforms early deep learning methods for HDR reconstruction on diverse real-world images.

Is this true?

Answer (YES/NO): YES